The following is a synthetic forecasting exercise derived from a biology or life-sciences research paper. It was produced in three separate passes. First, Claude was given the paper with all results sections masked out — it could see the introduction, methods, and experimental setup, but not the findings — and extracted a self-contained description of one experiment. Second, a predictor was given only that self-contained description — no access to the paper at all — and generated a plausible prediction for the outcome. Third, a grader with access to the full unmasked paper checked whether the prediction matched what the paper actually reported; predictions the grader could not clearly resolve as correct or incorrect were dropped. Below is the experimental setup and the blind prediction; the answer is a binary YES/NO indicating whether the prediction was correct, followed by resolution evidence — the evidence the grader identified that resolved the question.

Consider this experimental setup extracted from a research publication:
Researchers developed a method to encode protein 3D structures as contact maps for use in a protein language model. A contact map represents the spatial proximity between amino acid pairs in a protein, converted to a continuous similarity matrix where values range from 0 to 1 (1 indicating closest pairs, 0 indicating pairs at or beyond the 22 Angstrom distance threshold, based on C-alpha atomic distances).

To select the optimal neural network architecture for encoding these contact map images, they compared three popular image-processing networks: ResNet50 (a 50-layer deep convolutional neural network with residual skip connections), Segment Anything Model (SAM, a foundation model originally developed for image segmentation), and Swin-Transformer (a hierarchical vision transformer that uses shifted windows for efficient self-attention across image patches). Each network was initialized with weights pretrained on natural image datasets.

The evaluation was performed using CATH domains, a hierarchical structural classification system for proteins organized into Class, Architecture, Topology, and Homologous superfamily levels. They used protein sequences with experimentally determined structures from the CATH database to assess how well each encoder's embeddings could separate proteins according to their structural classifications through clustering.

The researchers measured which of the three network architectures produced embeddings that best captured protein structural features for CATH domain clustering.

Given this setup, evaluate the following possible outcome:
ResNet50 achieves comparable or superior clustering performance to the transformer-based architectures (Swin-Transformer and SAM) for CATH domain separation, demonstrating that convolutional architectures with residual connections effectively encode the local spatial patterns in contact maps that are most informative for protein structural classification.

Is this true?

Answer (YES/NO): NO